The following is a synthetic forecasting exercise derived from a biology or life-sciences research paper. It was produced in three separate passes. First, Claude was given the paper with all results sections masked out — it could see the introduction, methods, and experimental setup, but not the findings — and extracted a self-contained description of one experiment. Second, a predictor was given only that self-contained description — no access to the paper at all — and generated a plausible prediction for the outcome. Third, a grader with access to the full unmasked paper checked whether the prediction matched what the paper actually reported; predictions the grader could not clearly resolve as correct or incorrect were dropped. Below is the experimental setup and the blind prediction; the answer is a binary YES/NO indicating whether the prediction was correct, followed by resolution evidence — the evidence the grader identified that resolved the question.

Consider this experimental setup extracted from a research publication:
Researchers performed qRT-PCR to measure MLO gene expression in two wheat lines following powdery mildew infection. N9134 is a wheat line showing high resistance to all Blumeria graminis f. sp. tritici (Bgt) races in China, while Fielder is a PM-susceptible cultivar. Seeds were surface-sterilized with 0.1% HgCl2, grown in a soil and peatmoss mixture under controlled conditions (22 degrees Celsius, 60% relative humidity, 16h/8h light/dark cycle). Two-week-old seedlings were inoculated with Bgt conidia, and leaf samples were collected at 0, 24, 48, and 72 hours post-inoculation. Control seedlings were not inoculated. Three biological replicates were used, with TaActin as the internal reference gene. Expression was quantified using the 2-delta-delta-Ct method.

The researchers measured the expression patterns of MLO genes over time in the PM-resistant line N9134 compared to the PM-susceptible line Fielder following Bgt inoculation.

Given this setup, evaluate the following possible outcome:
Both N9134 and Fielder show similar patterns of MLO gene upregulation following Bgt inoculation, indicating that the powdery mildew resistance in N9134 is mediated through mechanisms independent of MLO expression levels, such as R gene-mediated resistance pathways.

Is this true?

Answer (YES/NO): NO